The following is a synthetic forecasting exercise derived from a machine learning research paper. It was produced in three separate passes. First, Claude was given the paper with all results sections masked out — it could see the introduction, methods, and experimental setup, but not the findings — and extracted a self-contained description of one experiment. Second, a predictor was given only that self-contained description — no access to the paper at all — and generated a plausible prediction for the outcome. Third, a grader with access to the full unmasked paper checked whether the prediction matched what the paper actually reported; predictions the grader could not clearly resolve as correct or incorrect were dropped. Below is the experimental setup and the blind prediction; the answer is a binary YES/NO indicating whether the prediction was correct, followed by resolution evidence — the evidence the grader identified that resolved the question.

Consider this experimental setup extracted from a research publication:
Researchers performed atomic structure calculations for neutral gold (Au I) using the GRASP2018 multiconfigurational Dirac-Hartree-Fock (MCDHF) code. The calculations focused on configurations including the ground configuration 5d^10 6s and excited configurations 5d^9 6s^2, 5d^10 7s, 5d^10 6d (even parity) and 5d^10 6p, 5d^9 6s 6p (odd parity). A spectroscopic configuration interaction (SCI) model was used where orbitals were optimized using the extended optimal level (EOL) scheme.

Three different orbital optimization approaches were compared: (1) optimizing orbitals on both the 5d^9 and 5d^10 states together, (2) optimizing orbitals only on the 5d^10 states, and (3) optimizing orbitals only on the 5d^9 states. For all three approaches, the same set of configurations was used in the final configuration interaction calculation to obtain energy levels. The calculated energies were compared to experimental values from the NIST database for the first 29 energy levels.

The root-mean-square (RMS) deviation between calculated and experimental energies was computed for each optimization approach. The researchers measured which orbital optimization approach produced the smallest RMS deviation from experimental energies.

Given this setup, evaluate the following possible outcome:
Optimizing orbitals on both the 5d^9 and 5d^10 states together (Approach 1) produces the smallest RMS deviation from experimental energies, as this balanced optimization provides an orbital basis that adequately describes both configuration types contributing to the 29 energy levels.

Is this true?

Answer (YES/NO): NO